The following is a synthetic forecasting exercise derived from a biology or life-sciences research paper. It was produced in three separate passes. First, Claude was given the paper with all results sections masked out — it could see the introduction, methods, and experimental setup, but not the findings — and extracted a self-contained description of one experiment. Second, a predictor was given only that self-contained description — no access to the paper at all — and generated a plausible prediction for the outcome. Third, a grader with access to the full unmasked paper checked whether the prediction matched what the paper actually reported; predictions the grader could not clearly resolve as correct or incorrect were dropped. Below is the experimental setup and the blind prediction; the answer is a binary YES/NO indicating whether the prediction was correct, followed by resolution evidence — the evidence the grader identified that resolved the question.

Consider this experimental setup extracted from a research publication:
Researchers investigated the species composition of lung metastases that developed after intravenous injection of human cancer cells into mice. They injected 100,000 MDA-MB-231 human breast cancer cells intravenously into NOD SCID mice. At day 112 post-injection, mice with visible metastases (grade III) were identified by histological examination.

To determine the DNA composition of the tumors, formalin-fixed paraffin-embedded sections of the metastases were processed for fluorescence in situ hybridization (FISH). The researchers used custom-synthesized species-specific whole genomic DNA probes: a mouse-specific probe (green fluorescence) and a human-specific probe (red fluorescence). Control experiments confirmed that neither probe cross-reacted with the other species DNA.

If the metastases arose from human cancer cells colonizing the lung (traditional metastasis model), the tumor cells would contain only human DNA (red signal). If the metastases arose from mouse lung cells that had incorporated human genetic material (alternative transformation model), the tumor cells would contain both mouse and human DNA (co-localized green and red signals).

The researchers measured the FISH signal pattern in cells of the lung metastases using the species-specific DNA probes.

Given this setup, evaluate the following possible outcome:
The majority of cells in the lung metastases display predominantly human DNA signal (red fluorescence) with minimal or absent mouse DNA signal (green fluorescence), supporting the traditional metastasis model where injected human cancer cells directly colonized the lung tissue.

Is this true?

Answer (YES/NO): NO